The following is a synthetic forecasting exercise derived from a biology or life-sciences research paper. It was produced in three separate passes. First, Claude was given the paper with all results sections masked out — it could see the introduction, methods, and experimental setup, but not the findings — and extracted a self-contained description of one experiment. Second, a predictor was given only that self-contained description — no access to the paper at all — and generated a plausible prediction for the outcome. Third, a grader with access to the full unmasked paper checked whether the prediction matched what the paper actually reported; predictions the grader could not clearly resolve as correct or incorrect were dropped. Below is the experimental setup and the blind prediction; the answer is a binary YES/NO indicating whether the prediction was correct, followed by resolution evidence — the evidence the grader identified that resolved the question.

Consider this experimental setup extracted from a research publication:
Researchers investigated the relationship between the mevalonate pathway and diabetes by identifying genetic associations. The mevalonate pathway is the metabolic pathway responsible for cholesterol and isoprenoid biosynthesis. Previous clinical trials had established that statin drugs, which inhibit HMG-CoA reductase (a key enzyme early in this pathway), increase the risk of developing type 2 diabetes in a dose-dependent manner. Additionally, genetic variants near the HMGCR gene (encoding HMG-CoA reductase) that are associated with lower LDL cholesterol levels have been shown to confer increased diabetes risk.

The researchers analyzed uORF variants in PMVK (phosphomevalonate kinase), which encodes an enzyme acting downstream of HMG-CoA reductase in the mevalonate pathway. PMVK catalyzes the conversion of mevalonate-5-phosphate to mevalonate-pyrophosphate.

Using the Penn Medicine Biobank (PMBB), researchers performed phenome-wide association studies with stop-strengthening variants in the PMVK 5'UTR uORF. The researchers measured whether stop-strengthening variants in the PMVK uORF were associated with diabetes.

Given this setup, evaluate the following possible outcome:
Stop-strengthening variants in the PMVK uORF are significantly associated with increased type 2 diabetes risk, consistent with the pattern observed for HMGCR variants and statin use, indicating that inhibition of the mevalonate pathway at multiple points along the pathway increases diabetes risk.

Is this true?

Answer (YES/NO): NO